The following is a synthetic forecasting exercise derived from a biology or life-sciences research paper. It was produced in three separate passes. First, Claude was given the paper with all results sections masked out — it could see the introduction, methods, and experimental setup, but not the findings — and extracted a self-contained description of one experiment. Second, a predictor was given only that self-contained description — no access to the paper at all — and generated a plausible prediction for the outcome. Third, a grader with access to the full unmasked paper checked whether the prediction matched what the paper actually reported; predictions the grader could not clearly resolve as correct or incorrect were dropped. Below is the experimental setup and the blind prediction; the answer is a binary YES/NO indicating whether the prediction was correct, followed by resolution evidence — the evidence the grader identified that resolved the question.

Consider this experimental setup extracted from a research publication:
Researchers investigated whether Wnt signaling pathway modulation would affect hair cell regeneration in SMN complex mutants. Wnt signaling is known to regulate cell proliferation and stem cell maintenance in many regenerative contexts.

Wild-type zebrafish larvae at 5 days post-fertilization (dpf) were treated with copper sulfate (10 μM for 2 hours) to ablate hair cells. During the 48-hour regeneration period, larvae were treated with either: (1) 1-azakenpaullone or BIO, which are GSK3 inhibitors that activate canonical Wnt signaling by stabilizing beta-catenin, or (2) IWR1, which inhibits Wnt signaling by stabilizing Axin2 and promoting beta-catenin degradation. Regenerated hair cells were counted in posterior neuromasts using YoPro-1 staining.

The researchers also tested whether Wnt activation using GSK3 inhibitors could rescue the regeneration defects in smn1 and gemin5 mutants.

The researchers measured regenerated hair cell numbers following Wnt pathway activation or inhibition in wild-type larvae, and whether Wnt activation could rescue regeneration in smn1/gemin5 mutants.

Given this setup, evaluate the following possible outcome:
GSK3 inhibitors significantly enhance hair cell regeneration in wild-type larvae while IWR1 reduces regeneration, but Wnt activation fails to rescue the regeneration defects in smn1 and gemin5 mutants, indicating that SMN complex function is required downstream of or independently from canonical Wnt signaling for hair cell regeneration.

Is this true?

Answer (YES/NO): NO